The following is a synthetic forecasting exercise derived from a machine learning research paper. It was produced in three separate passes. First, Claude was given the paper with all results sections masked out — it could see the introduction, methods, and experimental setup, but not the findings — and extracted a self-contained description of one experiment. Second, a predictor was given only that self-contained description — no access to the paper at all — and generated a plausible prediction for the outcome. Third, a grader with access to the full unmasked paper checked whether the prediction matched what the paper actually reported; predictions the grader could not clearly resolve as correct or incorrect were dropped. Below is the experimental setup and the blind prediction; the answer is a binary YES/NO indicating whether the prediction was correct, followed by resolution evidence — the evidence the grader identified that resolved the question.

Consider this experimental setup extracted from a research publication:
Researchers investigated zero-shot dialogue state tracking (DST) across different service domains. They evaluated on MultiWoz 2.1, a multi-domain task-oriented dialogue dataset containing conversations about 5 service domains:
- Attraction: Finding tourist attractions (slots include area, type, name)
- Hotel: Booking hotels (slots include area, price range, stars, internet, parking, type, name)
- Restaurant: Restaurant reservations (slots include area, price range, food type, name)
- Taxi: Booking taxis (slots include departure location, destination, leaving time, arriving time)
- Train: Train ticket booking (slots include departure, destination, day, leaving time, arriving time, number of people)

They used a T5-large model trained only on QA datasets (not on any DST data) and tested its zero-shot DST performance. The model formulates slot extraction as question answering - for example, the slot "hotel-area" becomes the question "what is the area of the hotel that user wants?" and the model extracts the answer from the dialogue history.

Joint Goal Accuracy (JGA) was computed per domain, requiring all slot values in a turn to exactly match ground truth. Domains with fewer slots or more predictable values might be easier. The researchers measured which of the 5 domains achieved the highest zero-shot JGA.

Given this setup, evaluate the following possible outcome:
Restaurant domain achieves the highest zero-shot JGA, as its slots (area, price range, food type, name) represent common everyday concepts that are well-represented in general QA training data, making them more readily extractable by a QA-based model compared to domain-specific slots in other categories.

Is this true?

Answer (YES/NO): NO